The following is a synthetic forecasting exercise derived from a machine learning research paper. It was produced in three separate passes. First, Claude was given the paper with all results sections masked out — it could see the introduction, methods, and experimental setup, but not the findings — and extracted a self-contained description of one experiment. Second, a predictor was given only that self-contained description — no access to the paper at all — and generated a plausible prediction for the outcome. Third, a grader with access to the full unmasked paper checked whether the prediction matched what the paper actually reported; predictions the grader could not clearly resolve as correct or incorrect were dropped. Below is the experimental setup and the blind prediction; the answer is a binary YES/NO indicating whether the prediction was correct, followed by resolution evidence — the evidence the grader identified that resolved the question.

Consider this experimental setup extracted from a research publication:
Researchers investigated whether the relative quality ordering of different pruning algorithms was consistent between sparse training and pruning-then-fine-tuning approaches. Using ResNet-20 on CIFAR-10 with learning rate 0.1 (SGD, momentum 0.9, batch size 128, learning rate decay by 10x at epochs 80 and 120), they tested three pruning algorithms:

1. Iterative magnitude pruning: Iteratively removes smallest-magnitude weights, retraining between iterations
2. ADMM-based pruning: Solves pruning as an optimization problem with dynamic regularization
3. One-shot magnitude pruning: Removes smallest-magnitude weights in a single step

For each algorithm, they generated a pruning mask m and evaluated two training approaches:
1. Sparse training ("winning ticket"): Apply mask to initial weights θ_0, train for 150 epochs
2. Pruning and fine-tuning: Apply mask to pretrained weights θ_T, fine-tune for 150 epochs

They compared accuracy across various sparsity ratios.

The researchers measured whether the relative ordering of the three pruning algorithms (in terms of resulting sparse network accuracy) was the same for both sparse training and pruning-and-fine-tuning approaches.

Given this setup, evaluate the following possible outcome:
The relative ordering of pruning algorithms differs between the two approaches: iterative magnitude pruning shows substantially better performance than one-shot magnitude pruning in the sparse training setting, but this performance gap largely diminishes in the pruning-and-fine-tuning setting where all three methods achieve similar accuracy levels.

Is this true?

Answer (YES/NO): NO